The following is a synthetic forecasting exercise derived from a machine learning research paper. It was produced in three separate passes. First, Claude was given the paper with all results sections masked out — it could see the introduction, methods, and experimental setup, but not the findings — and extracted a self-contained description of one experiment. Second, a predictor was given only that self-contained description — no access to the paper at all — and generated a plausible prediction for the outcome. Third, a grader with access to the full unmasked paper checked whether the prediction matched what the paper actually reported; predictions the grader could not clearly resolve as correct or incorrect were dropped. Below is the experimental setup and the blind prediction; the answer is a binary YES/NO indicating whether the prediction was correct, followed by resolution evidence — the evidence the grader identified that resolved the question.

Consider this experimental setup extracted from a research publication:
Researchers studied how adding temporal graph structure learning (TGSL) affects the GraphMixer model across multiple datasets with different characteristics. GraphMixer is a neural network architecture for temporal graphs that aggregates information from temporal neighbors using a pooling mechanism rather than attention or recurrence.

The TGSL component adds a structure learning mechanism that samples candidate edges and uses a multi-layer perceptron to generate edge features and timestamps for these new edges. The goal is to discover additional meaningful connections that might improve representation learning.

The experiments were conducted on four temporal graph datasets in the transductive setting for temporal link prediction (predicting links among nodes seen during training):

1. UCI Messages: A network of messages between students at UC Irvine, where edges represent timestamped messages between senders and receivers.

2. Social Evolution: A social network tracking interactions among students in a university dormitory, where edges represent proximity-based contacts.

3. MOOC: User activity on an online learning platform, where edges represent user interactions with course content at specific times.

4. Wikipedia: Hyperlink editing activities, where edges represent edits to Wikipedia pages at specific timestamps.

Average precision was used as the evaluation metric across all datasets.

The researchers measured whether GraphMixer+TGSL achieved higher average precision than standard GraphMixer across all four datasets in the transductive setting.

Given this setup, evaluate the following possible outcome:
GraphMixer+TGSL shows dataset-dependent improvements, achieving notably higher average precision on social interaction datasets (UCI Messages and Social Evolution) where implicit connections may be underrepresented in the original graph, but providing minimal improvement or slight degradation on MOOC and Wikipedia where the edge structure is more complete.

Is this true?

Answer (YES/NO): NO